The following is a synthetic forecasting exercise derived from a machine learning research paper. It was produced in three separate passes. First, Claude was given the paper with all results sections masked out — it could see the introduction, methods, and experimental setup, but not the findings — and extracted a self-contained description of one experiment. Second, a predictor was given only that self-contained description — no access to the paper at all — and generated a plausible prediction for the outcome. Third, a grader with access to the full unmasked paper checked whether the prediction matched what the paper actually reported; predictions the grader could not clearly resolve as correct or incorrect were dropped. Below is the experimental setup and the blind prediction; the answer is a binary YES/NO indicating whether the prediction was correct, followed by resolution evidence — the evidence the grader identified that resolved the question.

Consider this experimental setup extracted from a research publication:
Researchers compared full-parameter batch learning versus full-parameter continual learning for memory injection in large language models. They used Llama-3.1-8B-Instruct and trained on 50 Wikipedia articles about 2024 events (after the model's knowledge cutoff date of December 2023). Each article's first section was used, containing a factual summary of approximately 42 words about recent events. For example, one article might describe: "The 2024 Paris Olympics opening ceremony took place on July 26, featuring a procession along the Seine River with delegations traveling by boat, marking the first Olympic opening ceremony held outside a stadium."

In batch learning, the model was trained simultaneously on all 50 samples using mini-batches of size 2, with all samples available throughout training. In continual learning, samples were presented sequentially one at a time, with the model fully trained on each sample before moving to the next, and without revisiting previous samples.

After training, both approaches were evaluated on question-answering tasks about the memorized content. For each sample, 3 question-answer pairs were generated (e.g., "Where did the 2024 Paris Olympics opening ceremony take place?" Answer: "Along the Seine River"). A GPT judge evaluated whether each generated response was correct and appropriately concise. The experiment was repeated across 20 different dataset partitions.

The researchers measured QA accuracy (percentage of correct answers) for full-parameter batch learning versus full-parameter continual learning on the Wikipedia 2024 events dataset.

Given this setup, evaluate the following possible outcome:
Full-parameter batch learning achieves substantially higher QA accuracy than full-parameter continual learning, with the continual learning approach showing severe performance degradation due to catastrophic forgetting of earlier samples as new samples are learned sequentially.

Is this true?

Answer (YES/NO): YES